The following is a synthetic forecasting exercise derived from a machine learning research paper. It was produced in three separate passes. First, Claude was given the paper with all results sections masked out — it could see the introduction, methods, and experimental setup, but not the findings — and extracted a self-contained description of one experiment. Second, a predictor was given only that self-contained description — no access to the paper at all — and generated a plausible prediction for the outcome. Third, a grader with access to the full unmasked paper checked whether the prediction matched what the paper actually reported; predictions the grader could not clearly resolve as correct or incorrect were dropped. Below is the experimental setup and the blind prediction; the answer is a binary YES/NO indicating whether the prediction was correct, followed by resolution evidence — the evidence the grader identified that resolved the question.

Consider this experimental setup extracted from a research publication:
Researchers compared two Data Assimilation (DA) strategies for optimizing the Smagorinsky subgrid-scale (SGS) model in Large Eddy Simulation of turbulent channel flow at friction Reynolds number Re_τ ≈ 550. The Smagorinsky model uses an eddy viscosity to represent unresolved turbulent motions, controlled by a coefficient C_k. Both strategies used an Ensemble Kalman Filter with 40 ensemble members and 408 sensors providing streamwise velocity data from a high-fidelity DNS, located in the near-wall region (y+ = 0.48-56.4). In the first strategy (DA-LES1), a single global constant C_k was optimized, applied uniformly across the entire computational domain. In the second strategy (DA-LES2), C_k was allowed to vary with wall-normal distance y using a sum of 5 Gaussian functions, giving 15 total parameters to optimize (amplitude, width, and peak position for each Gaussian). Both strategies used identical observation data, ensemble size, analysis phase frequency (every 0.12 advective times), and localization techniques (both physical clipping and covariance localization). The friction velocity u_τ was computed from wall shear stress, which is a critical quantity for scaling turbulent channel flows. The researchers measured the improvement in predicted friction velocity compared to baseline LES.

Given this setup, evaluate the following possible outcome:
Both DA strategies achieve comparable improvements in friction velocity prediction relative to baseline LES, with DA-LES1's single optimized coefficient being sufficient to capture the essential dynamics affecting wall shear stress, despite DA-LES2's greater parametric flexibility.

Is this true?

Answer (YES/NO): YES